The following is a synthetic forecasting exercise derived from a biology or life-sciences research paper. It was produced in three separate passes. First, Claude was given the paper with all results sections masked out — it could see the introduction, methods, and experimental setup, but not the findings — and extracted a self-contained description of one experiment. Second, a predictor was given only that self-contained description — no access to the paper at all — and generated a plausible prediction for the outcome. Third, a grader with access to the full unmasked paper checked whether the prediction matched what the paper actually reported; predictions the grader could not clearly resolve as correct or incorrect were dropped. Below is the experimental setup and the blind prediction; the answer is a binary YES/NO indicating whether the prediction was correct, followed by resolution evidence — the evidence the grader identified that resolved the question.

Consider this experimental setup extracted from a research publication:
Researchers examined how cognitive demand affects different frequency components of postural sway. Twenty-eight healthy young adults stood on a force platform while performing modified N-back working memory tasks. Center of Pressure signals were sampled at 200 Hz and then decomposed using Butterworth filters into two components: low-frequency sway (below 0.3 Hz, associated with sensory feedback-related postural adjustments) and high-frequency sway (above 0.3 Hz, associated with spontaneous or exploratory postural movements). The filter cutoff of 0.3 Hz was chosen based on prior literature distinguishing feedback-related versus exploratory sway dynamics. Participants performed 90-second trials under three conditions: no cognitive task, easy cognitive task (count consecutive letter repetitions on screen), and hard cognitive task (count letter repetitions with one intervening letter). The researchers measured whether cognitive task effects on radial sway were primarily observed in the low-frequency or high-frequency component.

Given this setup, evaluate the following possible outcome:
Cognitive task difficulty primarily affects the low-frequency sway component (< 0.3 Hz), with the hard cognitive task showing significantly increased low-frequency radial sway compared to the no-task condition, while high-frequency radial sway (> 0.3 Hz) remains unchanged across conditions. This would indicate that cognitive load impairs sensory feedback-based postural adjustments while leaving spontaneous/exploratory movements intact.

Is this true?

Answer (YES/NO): NO